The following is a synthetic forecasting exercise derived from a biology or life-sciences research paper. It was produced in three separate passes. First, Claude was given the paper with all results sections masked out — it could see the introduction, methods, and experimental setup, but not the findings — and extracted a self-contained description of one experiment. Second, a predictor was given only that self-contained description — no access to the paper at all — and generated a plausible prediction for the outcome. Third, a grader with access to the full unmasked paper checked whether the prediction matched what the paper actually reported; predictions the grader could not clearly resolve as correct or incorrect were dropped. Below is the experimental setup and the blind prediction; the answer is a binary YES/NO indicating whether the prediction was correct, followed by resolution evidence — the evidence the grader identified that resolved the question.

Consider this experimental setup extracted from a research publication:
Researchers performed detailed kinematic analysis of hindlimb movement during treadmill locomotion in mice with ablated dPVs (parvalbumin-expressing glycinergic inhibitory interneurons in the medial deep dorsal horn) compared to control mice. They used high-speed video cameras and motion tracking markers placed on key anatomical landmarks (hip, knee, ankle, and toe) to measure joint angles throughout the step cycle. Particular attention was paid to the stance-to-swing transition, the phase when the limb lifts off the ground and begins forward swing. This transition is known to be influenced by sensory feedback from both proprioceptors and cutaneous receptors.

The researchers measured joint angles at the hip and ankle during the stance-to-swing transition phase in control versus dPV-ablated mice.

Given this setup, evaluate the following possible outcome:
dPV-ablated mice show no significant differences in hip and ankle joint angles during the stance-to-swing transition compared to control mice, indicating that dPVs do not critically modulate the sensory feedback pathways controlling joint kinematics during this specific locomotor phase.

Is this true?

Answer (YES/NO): NO